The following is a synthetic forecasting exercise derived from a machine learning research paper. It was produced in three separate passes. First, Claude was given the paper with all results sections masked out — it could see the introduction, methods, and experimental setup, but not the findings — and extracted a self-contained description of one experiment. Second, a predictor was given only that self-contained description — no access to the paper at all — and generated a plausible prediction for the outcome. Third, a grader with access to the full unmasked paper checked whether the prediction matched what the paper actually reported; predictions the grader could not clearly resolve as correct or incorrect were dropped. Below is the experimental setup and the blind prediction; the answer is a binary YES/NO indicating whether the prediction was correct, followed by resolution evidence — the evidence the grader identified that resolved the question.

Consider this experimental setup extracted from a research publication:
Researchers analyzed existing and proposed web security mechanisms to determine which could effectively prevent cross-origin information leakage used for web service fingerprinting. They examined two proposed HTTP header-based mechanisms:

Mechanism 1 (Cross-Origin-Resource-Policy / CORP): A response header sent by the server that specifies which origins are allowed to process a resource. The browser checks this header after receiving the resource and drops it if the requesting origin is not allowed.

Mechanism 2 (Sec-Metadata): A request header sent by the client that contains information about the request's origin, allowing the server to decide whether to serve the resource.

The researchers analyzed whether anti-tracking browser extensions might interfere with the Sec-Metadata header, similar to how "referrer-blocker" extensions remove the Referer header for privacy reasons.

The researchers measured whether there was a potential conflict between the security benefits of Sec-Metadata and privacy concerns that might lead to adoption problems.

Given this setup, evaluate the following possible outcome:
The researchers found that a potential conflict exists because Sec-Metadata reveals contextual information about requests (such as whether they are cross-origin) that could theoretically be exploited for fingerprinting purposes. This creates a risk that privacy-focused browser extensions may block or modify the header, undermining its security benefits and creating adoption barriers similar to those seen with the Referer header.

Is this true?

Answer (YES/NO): NO